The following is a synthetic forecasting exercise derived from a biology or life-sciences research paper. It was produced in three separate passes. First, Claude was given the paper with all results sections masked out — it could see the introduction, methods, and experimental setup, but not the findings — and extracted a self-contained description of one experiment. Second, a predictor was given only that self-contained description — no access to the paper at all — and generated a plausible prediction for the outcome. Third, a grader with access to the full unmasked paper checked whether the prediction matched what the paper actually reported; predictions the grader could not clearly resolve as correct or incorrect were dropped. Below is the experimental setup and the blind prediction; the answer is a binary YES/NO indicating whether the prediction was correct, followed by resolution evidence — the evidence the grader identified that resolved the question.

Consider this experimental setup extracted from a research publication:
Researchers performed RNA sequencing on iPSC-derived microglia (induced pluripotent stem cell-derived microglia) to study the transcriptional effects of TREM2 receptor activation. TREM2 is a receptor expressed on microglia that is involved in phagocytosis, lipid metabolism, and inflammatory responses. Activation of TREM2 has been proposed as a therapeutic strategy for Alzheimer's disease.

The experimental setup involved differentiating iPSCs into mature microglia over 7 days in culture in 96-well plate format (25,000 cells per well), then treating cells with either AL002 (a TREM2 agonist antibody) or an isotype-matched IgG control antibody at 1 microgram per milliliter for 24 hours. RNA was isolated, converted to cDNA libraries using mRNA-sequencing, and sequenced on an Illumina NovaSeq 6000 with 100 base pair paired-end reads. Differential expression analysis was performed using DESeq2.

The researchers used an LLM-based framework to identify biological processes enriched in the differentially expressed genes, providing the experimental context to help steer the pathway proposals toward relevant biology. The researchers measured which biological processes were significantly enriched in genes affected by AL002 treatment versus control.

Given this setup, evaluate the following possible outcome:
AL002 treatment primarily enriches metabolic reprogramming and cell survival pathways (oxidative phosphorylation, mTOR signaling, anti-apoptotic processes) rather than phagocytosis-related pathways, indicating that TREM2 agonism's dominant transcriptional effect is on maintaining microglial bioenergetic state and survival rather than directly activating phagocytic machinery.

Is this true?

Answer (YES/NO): NO